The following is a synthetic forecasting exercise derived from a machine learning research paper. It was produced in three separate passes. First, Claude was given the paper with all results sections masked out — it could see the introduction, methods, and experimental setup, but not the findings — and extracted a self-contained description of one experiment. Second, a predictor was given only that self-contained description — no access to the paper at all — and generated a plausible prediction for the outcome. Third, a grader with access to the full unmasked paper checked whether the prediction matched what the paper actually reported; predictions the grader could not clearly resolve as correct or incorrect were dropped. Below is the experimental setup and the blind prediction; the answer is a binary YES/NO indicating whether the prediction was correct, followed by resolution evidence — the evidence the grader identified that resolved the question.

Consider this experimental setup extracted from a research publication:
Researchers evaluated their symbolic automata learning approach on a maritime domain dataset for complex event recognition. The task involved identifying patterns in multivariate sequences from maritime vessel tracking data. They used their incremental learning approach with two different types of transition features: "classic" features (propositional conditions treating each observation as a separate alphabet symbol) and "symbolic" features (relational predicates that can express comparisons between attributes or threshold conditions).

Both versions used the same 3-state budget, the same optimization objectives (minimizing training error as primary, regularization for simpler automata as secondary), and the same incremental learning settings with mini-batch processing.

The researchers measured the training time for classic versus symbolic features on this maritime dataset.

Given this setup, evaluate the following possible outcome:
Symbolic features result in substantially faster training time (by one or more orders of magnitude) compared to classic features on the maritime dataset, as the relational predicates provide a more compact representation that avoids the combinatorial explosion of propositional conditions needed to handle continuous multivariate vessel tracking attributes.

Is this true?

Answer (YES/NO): NO